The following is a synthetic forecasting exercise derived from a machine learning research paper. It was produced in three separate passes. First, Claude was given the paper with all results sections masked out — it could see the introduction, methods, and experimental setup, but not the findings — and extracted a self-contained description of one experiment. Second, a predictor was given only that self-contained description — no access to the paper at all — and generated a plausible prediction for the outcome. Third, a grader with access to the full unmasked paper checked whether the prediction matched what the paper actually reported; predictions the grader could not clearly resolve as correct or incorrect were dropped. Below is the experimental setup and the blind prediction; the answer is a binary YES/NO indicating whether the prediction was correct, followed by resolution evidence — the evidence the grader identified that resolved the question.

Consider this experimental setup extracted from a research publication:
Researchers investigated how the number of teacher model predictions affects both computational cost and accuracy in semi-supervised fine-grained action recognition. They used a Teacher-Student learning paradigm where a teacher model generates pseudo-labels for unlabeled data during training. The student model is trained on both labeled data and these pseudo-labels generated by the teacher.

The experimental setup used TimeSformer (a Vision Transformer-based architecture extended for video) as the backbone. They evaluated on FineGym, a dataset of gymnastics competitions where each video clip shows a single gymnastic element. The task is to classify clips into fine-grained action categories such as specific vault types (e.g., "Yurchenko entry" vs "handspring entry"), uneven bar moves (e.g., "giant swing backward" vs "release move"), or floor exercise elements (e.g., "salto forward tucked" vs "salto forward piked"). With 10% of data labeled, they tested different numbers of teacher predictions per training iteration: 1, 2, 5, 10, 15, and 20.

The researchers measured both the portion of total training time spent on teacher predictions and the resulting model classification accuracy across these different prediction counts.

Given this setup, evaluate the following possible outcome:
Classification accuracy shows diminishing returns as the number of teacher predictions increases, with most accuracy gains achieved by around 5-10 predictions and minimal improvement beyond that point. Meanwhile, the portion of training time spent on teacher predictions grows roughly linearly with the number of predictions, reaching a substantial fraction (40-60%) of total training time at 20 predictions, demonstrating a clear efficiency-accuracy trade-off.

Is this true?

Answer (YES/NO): NO